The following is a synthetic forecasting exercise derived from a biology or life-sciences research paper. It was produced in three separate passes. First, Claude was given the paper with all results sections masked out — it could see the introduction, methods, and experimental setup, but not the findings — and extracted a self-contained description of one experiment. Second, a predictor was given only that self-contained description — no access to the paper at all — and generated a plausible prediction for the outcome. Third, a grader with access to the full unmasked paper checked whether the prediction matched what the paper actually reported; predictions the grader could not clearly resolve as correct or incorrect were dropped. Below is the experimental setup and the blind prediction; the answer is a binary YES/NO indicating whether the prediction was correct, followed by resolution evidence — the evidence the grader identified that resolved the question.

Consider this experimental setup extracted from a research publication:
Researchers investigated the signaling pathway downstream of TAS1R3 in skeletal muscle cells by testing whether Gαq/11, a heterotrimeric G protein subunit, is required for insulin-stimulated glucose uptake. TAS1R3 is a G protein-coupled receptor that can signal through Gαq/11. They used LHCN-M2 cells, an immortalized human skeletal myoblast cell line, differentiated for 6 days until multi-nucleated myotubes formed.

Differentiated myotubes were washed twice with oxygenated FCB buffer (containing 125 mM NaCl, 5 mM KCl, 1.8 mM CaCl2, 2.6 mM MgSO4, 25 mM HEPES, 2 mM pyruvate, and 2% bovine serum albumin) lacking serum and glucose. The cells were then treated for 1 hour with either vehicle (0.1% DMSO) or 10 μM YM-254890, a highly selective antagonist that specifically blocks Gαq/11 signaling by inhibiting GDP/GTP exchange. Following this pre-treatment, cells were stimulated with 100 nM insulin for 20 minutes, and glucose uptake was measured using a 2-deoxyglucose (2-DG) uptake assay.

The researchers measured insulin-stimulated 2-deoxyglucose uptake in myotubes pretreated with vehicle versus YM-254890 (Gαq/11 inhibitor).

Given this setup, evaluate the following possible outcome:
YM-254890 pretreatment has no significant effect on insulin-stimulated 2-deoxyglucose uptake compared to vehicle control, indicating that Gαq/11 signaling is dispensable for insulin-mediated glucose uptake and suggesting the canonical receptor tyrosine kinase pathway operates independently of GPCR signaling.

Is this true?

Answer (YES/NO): YES